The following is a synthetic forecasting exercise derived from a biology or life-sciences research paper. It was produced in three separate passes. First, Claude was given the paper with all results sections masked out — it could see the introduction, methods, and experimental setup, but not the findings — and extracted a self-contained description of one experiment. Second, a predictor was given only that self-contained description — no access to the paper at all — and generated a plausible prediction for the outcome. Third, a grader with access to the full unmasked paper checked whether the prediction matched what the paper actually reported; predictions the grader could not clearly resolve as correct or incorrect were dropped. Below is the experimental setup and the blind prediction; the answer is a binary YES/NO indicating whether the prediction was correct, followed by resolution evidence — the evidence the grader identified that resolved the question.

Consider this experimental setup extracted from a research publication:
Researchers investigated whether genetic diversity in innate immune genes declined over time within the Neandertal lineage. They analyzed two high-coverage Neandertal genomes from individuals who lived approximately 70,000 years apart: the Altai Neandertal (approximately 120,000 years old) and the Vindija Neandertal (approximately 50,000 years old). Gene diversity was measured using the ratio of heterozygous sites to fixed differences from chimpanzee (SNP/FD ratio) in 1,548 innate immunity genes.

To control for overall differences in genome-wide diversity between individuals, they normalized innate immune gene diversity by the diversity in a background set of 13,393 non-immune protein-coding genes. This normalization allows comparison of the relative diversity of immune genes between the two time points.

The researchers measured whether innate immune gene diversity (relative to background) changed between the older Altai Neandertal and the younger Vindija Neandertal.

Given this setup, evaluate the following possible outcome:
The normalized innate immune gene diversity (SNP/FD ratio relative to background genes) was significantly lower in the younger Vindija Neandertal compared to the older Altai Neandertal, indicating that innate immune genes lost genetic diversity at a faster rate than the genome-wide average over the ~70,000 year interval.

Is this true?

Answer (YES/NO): NO